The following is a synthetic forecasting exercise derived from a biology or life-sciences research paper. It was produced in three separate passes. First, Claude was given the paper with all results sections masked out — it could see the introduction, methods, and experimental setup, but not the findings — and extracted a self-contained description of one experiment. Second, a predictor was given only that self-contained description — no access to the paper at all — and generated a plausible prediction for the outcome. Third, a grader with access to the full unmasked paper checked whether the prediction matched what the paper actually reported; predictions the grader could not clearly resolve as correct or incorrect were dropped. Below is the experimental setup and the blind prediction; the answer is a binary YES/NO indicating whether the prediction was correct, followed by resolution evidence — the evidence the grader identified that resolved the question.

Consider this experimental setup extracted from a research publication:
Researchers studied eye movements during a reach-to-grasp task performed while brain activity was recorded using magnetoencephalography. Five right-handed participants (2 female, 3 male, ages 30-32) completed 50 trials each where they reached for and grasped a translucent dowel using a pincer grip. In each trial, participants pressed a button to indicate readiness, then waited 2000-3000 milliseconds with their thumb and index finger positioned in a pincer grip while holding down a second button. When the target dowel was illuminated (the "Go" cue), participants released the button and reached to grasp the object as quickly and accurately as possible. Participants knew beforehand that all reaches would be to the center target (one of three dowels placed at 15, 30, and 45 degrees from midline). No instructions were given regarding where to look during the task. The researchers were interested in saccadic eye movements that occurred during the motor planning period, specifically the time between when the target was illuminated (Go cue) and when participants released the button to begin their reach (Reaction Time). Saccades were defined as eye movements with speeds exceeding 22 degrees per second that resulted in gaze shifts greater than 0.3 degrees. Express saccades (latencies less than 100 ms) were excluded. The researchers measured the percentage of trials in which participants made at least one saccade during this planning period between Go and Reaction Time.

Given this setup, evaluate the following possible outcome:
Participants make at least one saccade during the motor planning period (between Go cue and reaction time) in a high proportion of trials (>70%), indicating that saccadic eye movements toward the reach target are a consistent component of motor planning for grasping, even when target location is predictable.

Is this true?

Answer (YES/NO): NO